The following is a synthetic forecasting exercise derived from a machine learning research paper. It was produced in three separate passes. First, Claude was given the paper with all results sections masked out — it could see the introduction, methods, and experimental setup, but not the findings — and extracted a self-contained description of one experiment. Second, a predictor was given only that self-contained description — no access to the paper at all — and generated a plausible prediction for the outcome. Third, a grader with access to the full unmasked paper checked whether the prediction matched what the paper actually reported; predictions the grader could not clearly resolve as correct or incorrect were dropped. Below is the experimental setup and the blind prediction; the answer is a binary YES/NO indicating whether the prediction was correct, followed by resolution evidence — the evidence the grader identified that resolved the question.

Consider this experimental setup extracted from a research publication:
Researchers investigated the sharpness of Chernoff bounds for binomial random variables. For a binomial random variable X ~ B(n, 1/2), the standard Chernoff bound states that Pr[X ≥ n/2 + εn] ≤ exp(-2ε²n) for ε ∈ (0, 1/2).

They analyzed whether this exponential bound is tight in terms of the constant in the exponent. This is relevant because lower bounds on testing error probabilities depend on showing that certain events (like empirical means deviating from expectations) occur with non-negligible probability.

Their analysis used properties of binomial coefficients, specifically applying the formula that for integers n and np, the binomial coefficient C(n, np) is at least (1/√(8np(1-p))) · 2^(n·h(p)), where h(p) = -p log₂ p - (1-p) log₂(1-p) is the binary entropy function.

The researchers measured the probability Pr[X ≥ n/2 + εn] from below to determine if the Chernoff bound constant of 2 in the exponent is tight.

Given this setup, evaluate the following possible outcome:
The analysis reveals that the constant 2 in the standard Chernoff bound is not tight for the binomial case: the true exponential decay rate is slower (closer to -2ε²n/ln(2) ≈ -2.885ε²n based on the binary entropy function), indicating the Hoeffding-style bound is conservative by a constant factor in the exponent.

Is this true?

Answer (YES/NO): NO